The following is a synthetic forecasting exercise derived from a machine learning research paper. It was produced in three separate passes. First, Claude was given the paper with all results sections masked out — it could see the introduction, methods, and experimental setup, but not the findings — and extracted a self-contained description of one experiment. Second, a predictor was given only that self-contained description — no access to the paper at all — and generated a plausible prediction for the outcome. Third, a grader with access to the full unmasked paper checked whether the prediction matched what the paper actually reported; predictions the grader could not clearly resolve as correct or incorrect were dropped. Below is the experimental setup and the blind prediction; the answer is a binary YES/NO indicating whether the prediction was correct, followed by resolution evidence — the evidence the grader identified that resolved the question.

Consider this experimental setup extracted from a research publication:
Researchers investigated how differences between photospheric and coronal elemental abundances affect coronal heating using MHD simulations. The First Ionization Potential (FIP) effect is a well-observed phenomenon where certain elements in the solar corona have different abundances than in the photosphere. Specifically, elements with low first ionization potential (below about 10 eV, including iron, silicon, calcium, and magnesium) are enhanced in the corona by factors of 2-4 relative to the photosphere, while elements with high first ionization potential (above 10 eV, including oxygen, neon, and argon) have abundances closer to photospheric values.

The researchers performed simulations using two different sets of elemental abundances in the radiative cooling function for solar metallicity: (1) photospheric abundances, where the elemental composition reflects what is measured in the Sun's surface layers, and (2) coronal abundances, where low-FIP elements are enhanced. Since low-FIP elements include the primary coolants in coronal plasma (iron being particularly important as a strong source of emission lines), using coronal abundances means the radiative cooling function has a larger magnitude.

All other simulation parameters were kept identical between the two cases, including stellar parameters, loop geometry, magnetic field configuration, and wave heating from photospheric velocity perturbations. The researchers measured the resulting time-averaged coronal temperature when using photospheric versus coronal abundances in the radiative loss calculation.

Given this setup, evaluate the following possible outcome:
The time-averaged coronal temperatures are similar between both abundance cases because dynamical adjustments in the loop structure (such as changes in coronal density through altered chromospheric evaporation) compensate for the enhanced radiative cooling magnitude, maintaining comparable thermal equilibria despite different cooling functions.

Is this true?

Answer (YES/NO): NO